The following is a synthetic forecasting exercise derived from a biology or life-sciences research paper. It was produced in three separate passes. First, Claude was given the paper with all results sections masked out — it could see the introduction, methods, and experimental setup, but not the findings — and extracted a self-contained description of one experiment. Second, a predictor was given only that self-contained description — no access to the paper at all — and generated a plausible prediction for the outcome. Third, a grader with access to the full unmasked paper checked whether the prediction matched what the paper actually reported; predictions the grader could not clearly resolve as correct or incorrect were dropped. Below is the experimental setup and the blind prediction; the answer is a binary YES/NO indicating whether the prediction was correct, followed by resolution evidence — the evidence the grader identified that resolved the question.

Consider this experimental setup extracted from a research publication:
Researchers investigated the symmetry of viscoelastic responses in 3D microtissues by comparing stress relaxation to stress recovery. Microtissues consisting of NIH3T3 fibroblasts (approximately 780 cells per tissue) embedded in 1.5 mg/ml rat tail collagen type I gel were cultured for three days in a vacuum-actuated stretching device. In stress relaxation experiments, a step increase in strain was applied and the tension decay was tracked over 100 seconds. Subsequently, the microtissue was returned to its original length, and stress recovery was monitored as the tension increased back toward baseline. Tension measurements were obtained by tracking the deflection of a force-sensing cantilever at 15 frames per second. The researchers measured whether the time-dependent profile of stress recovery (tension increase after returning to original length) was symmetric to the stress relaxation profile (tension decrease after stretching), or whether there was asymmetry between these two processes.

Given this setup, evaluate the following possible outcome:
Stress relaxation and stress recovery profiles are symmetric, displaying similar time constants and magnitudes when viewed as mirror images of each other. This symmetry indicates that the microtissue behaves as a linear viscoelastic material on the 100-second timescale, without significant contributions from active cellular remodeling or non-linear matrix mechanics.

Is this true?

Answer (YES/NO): NO